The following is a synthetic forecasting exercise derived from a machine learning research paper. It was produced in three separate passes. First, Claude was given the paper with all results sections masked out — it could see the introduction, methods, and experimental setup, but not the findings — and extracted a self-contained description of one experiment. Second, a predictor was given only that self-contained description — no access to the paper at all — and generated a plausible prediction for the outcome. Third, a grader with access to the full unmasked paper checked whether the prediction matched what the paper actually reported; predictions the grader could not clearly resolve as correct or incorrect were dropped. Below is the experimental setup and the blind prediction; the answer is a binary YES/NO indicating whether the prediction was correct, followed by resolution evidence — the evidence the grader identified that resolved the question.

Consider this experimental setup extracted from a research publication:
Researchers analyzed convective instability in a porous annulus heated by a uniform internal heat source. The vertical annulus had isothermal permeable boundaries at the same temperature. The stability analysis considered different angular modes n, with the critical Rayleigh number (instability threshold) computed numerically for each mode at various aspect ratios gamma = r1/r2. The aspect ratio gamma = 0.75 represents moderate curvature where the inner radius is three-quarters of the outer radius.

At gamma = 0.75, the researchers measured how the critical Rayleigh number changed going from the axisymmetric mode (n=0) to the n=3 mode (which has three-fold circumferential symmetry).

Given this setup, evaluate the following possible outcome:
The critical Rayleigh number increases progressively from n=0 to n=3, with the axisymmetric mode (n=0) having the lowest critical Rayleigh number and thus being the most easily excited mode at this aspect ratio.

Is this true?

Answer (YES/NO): YES